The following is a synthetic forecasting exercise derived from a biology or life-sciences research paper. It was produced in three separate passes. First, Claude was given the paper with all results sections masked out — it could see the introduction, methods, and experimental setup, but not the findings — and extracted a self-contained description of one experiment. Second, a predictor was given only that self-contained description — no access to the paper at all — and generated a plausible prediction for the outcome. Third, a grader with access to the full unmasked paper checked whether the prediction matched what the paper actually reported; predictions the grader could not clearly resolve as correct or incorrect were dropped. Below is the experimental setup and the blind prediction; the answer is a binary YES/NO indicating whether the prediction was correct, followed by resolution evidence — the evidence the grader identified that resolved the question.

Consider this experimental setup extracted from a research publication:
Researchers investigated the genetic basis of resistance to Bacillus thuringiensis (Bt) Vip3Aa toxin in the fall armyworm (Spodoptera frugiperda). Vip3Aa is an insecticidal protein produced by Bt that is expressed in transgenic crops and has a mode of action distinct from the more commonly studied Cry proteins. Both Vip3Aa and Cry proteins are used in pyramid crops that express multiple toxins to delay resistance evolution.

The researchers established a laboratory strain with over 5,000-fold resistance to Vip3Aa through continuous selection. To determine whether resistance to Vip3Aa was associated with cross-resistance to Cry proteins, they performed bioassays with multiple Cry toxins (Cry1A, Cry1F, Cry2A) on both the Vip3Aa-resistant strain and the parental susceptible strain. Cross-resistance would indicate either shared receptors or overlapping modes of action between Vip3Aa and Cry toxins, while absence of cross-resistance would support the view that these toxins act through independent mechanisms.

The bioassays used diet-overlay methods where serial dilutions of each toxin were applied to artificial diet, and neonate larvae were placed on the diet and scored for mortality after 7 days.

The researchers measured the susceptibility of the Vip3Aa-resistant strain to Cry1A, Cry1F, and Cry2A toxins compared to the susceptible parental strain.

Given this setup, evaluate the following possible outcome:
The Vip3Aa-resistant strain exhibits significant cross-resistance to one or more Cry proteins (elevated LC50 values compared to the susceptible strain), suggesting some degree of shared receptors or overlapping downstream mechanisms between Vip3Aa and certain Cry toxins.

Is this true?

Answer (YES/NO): NO